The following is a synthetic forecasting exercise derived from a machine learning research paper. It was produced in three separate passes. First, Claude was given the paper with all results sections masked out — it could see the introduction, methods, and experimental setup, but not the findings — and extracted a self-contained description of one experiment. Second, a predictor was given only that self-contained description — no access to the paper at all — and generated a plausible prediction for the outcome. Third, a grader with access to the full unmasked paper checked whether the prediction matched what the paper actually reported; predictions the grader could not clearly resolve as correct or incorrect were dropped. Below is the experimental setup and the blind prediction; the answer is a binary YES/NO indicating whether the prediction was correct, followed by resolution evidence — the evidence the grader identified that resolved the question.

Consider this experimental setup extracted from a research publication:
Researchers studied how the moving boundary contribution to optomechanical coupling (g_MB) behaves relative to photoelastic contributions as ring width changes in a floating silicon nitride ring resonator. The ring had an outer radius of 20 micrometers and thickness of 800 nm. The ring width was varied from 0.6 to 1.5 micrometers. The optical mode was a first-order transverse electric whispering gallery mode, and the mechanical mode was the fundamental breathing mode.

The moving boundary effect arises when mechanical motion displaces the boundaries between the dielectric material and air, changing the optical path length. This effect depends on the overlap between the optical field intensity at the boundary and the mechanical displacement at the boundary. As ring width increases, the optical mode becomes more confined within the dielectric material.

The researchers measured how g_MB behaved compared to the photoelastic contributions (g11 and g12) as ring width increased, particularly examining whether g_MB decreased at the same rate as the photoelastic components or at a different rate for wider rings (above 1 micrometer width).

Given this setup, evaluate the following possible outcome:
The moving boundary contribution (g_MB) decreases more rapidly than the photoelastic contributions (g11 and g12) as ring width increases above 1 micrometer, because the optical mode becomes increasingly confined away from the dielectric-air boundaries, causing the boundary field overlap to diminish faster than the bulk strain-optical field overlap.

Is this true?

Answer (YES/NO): YES